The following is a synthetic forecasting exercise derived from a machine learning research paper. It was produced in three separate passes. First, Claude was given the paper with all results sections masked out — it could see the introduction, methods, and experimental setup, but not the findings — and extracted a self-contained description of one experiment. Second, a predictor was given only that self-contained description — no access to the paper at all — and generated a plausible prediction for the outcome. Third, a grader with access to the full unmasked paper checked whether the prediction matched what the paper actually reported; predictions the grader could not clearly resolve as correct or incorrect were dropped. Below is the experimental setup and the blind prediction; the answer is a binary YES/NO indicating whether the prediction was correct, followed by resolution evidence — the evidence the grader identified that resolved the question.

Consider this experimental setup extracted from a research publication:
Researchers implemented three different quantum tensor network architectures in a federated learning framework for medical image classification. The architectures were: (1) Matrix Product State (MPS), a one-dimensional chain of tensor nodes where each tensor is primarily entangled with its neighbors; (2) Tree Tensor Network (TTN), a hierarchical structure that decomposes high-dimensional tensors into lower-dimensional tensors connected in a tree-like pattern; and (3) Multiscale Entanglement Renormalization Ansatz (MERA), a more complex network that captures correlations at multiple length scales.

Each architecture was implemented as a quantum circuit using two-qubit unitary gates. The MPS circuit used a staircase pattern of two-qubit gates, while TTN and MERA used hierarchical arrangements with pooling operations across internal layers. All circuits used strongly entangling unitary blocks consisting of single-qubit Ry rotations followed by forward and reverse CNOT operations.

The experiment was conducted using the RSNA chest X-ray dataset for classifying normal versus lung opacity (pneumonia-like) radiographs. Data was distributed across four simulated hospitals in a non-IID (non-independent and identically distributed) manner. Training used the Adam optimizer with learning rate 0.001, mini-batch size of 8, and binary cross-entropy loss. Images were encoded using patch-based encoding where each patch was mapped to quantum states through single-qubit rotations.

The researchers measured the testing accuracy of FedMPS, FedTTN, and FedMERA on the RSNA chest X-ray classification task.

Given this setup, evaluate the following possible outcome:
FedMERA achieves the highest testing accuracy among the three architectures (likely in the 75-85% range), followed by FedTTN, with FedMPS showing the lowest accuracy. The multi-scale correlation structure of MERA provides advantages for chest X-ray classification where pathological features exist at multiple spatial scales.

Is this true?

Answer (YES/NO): NO